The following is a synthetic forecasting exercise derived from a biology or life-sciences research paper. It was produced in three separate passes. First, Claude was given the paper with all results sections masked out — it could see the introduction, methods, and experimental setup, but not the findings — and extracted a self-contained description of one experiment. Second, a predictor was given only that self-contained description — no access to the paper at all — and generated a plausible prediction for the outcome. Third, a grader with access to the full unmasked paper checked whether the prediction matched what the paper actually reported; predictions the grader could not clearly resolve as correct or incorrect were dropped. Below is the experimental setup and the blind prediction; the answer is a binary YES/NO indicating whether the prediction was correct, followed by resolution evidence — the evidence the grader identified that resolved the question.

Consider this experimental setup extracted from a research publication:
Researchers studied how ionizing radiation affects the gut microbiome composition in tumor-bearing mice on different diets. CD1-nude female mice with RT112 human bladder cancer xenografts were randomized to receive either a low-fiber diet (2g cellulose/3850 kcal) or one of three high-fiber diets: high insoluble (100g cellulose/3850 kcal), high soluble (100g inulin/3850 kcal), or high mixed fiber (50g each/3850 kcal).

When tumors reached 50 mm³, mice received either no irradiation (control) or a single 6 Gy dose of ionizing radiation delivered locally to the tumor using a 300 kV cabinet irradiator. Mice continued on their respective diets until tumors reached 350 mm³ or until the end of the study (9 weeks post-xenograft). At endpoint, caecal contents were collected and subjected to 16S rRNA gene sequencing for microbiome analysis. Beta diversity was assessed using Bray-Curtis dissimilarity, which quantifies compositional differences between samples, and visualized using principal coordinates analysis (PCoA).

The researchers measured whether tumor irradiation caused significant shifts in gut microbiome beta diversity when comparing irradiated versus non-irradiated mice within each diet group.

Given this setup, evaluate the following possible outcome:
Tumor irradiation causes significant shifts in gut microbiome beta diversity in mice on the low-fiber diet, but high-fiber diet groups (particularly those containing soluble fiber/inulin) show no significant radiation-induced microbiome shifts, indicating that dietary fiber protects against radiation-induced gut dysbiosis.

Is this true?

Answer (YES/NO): NO